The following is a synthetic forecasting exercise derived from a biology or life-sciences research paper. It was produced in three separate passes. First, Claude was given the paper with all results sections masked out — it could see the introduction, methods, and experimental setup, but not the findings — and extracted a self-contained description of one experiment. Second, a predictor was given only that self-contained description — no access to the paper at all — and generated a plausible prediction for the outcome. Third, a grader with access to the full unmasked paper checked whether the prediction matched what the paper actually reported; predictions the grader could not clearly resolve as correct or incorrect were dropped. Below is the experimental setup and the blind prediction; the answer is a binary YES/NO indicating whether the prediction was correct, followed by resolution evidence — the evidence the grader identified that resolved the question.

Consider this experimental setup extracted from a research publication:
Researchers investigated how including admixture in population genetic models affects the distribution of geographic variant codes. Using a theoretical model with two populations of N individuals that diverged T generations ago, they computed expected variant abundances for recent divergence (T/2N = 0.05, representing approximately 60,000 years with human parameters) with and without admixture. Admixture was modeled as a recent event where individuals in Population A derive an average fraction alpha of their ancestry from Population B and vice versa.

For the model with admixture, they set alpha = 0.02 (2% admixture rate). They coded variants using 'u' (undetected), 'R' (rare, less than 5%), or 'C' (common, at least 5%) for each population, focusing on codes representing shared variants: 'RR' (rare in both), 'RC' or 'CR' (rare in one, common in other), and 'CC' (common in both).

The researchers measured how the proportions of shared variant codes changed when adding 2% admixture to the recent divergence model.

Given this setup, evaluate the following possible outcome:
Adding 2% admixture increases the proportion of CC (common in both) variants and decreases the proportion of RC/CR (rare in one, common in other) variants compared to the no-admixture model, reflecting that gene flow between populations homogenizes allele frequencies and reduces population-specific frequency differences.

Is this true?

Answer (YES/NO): NO